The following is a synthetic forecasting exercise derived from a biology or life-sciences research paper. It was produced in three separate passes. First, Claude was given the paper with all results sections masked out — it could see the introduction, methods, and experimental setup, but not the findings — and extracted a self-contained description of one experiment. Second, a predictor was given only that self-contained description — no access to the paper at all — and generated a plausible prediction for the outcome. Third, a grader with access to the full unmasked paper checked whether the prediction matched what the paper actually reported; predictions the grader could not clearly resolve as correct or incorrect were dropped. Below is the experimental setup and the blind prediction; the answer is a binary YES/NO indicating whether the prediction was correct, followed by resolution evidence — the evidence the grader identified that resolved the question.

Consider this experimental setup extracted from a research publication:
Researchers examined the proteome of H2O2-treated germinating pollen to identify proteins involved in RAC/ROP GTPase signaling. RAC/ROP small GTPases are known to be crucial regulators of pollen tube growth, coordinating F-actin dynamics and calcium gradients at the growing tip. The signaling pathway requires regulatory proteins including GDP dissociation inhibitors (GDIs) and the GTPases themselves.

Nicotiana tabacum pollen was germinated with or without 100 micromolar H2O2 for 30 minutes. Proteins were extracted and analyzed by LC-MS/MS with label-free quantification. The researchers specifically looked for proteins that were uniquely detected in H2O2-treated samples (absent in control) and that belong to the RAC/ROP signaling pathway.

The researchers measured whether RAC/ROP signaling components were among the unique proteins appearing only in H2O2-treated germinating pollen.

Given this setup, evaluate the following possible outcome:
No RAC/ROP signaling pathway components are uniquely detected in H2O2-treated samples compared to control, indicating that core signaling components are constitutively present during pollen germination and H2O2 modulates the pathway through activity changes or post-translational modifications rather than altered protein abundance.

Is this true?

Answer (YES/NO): NO